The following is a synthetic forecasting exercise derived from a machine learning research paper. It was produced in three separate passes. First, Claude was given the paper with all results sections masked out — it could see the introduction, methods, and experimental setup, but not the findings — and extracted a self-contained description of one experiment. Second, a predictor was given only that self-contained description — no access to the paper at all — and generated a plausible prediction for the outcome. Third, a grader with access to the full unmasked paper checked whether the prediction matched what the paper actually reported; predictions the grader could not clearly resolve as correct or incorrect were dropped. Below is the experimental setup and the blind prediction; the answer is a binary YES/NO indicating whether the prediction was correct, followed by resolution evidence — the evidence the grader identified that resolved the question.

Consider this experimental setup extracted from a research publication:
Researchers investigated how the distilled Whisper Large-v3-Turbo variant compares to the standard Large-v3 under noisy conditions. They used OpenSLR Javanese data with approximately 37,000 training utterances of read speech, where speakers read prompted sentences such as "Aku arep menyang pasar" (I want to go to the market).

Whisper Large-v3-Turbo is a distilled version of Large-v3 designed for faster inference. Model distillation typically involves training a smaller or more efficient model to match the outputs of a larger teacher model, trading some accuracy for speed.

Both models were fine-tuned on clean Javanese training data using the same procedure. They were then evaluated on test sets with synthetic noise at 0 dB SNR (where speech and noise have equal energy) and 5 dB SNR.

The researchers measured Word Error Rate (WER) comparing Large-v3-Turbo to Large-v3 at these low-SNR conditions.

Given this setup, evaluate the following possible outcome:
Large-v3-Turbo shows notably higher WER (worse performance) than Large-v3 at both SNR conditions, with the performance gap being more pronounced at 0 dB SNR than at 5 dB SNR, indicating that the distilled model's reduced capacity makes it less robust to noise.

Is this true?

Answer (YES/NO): NO